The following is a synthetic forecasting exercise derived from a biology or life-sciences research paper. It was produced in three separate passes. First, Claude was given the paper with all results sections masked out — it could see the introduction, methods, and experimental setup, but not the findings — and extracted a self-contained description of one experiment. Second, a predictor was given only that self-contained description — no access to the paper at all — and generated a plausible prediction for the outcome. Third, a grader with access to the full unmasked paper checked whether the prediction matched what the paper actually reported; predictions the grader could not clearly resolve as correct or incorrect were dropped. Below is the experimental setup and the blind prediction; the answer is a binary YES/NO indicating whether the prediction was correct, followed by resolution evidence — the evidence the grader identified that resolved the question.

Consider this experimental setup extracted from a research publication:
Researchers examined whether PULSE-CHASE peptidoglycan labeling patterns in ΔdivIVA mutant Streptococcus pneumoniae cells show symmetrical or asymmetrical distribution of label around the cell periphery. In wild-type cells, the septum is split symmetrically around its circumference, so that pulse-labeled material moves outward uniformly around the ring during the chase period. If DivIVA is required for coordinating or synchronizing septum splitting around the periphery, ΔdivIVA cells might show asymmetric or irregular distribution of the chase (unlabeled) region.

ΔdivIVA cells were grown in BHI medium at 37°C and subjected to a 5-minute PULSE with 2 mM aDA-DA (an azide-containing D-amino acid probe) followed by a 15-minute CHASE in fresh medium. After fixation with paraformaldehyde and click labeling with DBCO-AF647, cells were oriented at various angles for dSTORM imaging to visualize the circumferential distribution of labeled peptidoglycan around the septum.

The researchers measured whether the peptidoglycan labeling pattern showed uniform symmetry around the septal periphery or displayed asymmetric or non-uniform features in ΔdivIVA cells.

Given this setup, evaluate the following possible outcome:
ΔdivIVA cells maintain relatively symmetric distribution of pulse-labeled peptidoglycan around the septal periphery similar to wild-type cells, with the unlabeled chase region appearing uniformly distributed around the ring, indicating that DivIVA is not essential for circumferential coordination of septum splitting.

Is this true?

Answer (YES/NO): NO